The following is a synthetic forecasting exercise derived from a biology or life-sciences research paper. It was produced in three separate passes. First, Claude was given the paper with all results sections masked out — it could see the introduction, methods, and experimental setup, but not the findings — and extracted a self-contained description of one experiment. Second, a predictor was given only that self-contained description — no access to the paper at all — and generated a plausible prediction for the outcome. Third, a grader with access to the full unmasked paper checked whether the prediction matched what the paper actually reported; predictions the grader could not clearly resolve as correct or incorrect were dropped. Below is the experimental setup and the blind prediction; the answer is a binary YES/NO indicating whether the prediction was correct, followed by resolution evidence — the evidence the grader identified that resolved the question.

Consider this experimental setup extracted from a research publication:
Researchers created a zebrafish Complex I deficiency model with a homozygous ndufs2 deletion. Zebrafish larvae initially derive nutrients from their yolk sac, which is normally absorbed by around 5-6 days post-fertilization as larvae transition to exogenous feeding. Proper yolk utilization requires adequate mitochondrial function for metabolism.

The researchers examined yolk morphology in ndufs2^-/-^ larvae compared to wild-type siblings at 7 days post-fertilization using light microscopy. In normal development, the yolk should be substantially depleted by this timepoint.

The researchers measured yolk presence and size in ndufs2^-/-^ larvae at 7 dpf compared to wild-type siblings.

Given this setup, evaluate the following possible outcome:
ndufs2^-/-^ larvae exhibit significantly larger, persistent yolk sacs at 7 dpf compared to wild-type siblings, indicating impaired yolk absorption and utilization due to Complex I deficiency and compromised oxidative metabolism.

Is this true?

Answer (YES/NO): YES